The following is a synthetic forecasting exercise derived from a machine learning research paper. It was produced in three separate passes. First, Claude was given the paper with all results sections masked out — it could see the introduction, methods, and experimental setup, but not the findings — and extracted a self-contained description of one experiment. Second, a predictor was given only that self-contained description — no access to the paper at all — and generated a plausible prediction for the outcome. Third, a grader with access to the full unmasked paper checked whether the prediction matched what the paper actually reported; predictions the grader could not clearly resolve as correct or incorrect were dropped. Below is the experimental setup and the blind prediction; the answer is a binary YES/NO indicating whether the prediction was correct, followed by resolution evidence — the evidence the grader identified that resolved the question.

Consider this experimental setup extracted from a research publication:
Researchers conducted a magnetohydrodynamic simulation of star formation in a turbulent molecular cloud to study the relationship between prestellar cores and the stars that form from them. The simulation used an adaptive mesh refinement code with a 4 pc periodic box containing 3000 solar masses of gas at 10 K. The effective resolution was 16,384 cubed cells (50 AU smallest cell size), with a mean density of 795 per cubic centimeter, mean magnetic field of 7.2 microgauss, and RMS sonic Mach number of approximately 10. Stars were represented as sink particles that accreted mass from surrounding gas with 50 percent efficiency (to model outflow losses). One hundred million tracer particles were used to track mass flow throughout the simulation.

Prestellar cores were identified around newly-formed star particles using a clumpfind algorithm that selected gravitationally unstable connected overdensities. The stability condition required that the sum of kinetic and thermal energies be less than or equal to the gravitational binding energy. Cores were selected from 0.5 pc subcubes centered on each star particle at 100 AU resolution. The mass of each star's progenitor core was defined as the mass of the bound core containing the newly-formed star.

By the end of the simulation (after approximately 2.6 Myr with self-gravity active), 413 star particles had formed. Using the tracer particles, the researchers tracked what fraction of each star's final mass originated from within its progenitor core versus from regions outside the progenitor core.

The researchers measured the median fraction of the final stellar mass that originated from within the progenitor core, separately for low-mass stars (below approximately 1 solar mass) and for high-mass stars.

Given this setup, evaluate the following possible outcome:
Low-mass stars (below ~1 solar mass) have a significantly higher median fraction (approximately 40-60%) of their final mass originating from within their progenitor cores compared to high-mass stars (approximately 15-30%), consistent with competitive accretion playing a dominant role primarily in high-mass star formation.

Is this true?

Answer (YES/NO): NO